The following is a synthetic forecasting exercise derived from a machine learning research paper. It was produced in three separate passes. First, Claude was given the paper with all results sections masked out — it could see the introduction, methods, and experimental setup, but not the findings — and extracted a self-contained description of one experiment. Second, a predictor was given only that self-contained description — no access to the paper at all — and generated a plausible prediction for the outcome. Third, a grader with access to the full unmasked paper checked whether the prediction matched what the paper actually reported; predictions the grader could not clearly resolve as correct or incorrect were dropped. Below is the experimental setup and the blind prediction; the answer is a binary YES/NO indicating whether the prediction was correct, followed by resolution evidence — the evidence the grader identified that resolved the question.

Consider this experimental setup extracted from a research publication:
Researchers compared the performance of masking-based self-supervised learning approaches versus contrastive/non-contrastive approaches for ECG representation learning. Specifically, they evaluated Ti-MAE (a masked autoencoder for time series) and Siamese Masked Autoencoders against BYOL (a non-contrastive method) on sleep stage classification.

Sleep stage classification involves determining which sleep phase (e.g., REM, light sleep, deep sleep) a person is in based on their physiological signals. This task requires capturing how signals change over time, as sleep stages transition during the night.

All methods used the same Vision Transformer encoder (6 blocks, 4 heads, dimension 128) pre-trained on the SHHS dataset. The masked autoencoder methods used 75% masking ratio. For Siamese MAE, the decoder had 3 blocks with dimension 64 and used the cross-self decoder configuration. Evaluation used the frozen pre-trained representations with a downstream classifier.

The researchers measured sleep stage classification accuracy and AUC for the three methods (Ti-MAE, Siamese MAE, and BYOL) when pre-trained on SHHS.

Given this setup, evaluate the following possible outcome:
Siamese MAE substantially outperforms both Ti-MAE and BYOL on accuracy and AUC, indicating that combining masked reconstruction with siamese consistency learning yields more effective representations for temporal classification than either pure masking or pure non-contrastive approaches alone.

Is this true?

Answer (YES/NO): NO